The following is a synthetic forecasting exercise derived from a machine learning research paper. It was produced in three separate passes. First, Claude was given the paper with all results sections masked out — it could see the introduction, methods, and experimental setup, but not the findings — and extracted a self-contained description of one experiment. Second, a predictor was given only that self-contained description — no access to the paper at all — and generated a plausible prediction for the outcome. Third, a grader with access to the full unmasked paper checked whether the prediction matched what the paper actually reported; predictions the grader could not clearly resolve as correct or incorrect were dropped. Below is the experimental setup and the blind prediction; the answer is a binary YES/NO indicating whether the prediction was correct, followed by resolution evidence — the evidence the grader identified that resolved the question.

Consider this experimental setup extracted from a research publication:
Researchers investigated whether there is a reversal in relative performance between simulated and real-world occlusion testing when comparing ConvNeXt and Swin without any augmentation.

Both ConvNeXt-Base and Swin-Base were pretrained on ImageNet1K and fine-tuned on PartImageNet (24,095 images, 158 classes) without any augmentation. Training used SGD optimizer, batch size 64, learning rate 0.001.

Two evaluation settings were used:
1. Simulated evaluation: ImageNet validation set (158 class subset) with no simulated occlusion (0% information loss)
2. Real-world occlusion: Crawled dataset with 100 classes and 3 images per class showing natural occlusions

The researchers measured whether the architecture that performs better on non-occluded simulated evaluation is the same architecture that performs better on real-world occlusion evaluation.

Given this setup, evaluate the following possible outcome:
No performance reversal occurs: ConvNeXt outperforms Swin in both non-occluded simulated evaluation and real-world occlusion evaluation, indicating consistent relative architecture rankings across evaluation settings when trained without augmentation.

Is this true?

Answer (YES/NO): NO